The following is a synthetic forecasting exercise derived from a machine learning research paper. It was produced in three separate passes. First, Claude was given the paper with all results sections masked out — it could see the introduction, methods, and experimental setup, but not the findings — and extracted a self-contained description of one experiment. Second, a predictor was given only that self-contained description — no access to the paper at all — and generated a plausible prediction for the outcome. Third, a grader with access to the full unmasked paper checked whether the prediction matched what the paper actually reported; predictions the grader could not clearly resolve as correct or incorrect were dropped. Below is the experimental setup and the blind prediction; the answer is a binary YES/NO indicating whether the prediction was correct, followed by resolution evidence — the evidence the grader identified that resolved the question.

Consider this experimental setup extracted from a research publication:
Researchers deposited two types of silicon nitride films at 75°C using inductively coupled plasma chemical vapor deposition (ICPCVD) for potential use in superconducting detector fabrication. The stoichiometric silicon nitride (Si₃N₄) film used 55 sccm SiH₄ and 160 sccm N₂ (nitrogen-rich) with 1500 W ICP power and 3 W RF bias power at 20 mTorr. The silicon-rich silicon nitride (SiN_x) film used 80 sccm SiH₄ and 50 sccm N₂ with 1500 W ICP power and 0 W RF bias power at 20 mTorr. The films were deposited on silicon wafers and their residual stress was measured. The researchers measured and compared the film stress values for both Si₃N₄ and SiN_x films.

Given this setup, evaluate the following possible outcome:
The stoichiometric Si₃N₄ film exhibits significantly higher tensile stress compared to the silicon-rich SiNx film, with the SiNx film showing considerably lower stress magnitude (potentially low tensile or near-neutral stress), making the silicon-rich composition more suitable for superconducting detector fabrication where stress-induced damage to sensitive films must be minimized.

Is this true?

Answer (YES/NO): NO